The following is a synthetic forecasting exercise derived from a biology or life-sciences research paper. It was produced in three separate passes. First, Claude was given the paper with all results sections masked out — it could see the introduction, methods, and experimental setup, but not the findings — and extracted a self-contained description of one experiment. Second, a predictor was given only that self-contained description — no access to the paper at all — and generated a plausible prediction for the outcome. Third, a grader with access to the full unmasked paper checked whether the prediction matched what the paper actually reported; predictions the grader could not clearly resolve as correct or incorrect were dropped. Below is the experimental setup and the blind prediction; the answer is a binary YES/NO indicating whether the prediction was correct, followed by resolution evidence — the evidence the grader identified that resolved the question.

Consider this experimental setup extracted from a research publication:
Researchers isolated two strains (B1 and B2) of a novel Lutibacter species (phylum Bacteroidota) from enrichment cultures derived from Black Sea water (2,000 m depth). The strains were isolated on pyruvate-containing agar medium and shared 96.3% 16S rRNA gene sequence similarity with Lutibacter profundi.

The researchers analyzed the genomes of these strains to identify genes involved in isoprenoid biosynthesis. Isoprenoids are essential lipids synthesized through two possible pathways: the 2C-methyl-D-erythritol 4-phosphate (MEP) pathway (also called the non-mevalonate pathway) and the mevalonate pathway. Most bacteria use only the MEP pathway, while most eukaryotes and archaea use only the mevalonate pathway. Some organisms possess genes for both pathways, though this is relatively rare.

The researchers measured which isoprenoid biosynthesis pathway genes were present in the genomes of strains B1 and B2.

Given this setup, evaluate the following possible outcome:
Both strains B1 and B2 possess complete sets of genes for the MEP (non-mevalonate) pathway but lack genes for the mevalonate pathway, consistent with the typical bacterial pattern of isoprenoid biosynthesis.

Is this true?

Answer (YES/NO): NO